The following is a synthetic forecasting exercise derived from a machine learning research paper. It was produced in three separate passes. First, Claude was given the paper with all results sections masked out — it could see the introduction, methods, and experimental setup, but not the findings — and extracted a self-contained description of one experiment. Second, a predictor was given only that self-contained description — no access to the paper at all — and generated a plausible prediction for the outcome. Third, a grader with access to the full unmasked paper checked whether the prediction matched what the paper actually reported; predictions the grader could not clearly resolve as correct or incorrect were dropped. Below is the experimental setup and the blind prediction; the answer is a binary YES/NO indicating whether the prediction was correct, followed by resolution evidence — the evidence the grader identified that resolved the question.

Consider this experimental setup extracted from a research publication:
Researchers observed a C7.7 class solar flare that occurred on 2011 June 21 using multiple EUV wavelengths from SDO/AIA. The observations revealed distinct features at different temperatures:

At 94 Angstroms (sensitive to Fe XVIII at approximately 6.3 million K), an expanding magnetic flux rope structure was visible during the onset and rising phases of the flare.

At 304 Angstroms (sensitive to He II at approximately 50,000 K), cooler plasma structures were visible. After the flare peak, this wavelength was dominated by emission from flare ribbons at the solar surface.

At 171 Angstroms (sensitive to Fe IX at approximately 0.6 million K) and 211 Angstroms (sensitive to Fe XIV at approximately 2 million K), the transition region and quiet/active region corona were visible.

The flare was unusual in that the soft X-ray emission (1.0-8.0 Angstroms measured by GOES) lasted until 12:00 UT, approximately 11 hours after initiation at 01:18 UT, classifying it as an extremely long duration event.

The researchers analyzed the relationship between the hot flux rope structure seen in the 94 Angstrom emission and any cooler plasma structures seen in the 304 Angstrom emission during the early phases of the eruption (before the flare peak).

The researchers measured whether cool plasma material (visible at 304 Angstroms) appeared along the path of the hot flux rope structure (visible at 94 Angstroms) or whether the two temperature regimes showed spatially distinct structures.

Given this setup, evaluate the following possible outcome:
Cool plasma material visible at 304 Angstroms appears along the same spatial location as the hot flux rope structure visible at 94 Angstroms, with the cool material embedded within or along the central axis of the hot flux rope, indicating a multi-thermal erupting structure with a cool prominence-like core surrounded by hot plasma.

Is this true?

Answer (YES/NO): YES